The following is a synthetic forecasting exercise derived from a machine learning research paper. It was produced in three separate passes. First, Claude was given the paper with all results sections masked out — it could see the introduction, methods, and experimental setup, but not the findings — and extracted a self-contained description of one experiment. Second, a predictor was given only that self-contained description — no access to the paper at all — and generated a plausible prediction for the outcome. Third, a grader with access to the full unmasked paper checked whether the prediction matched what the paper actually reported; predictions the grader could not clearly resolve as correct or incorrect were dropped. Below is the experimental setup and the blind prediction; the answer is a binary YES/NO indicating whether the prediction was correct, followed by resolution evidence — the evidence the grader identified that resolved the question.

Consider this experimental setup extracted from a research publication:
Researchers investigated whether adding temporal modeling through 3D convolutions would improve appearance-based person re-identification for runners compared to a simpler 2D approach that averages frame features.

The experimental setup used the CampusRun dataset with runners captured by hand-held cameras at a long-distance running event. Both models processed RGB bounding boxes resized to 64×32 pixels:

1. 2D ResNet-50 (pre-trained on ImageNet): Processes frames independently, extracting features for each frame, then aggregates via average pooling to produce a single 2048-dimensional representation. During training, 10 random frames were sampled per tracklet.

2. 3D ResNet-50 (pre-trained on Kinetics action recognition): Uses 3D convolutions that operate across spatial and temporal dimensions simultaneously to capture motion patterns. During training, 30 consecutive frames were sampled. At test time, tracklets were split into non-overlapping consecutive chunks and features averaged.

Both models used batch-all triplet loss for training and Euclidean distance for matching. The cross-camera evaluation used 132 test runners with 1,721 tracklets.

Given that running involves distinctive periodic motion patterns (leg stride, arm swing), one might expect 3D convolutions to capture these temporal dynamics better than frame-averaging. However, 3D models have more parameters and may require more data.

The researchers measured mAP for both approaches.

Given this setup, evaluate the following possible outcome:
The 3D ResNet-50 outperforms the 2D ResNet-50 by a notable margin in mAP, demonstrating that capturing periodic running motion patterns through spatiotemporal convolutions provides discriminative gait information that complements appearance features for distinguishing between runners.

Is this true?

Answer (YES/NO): NO